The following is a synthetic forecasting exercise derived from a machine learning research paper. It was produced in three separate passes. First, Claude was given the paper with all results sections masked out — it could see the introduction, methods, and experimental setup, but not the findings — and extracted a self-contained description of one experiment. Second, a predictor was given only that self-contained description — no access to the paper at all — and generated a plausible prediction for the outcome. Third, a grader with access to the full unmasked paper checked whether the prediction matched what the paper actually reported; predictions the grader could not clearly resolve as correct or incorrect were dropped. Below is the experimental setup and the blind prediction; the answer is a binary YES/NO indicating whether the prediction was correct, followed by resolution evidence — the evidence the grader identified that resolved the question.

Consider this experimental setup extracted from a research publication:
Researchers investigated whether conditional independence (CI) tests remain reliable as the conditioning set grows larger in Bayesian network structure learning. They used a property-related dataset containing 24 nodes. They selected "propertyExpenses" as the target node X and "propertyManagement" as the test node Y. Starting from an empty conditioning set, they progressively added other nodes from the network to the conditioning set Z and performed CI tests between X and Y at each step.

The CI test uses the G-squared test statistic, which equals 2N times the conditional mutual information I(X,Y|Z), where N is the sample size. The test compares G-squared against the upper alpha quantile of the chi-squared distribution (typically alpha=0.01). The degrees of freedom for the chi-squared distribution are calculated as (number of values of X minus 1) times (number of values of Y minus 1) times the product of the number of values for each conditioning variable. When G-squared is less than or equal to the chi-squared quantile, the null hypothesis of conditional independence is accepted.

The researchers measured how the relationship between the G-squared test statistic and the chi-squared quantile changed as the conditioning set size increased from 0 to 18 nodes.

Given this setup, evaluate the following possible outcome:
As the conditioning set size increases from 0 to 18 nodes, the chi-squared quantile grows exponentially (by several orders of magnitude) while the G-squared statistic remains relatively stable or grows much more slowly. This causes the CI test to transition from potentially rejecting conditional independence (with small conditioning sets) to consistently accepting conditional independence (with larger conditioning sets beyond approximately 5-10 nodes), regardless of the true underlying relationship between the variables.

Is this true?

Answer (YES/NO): NO